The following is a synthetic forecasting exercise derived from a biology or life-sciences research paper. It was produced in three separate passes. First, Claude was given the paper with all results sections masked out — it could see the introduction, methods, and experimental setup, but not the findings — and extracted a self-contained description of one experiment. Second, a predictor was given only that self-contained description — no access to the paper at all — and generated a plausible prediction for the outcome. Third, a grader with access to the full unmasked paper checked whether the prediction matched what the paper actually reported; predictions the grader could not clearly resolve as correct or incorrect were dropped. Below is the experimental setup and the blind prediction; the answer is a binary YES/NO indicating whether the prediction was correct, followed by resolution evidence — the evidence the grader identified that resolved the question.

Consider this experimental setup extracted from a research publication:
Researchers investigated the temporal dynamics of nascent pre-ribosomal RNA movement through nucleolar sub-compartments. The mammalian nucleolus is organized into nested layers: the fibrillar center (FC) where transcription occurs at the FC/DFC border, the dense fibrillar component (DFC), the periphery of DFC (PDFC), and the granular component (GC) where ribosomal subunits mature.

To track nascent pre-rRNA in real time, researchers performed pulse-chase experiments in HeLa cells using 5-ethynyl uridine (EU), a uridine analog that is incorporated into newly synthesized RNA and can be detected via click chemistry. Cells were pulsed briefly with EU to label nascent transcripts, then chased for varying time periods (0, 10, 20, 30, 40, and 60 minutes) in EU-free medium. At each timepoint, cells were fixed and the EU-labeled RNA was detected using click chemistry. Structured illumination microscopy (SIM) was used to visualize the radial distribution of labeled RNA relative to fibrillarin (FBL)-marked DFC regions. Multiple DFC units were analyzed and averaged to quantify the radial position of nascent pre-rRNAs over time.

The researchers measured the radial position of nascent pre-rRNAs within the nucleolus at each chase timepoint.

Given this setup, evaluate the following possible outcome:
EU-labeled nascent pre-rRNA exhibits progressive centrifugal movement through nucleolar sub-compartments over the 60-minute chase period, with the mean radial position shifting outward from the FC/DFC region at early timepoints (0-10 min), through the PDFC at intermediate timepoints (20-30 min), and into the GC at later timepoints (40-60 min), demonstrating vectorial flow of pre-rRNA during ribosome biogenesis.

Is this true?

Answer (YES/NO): NO